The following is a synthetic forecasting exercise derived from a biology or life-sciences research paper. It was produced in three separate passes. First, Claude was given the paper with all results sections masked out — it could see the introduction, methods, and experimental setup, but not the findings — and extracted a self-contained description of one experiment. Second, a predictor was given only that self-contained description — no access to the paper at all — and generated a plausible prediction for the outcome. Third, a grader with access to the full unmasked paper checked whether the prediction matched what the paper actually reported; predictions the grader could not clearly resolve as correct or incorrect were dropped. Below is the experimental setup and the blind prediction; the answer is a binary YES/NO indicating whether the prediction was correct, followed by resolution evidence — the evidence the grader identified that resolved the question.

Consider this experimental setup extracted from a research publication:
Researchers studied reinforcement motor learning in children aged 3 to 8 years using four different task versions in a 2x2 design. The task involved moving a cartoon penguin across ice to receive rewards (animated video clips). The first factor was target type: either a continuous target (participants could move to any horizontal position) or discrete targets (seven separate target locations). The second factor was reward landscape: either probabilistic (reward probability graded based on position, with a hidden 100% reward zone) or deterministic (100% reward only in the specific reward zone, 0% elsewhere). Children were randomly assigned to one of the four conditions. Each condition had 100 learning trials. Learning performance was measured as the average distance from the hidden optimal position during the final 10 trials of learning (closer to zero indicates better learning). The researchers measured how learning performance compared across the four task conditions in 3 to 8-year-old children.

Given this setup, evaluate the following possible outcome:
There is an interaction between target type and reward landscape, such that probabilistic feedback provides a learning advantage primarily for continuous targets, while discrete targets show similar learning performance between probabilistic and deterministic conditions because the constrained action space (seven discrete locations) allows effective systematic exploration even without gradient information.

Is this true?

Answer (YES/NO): NO